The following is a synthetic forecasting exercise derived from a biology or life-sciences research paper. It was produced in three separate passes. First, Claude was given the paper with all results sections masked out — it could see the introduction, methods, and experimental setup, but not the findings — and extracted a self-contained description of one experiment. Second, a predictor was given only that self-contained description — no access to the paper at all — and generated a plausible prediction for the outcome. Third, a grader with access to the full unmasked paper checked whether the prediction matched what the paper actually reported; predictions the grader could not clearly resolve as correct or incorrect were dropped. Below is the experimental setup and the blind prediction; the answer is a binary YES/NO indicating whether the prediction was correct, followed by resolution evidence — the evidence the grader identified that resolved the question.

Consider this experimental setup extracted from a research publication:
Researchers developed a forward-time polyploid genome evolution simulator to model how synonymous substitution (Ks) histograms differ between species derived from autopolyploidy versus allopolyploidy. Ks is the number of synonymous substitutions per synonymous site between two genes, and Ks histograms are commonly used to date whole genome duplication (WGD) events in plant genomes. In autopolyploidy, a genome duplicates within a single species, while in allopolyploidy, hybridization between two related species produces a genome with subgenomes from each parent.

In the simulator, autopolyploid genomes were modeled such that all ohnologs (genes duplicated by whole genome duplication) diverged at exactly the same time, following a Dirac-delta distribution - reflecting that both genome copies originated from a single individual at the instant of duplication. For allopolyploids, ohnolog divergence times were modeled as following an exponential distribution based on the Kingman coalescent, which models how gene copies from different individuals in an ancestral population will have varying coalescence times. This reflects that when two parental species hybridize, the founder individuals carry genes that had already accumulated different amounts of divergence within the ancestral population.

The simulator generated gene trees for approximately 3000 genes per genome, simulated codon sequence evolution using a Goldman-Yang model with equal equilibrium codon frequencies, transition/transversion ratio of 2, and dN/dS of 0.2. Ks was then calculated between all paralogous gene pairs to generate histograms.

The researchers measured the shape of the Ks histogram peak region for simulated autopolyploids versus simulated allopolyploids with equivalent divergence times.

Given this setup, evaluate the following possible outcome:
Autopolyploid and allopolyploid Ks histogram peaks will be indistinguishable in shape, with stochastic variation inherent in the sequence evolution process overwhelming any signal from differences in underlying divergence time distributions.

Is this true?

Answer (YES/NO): NO